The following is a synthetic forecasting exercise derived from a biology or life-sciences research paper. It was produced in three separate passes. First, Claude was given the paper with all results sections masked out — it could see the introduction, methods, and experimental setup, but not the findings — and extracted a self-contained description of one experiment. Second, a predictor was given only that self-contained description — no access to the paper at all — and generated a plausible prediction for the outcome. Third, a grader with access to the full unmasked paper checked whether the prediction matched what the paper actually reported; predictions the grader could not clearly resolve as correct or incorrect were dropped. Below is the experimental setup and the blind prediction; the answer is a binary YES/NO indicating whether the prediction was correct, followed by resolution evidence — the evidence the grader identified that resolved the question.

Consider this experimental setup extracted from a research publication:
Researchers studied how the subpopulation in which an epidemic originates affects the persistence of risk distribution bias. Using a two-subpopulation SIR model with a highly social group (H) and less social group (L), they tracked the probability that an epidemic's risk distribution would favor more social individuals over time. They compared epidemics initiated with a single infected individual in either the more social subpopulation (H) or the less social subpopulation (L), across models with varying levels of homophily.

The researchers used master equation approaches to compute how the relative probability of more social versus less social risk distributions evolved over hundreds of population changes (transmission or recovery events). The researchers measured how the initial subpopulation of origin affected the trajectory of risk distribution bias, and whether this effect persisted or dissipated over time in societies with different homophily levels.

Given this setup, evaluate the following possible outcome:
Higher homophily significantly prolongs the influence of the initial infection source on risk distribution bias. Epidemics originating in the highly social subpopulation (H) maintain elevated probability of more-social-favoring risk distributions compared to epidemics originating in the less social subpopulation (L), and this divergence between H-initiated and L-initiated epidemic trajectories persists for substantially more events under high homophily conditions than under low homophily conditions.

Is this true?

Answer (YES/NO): YES